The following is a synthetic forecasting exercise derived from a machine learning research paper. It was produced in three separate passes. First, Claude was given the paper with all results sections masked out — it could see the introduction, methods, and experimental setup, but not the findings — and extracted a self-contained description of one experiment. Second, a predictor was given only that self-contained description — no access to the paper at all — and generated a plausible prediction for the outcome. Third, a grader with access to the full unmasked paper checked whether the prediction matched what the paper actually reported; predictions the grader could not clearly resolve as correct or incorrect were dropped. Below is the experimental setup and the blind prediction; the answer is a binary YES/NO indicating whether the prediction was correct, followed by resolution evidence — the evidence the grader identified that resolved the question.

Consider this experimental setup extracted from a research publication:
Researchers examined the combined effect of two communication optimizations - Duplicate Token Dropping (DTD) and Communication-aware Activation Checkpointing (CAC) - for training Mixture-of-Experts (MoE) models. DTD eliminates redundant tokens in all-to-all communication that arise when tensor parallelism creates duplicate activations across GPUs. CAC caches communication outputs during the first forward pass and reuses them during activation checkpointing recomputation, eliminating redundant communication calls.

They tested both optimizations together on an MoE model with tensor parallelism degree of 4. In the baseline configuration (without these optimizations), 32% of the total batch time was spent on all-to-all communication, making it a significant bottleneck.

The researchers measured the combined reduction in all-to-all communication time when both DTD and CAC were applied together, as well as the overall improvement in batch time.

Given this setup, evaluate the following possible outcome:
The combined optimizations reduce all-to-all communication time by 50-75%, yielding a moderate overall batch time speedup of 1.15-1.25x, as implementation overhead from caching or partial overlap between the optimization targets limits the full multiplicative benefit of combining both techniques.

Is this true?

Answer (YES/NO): YES